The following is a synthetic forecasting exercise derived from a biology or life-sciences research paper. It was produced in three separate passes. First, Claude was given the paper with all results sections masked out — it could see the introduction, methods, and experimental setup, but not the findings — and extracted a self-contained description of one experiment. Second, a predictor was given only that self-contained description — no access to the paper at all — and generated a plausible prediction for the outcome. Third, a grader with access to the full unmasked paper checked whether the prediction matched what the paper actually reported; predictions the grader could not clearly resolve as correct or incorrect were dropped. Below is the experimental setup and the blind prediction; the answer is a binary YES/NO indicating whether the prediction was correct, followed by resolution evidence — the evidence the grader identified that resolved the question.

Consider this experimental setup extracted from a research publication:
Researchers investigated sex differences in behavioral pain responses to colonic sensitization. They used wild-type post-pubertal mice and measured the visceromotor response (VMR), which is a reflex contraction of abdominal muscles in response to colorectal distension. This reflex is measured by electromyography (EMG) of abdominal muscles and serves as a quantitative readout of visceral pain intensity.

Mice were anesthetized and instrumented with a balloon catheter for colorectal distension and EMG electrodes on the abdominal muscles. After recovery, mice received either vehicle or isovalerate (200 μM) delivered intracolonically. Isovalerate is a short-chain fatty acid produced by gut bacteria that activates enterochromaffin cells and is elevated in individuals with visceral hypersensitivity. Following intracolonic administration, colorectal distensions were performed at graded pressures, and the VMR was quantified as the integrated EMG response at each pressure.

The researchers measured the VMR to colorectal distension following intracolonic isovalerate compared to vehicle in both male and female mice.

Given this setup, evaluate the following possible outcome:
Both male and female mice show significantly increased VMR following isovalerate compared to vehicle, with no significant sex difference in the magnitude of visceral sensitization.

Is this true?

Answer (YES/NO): NO